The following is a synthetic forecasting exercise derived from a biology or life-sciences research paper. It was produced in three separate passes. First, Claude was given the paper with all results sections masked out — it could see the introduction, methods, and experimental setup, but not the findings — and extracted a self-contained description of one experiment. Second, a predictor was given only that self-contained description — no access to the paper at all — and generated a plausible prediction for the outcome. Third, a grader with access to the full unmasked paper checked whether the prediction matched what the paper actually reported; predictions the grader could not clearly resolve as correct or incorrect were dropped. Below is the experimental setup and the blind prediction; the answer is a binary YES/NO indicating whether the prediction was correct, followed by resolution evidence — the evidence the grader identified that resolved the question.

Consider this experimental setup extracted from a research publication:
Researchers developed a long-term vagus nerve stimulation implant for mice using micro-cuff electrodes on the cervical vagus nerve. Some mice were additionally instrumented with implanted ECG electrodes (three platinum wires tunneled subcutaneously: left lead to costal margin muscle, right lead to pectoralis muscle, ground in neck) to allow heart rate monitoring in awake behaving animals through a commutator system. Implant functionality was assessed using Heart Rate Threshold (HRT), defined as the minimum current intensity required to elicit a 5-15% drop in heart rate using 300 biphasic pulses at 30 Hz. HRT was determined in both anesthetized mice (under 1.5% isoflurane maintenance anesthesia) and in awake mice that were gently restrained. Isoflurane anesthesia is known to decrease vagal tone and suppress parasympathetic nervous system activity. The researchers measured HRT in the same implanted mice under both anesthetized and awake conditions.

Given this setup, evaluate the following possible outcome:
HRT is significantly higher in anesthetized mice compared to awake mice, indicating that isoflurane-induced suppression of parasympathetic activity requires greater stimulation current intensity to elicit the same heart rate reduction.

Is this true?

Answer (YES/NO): NO